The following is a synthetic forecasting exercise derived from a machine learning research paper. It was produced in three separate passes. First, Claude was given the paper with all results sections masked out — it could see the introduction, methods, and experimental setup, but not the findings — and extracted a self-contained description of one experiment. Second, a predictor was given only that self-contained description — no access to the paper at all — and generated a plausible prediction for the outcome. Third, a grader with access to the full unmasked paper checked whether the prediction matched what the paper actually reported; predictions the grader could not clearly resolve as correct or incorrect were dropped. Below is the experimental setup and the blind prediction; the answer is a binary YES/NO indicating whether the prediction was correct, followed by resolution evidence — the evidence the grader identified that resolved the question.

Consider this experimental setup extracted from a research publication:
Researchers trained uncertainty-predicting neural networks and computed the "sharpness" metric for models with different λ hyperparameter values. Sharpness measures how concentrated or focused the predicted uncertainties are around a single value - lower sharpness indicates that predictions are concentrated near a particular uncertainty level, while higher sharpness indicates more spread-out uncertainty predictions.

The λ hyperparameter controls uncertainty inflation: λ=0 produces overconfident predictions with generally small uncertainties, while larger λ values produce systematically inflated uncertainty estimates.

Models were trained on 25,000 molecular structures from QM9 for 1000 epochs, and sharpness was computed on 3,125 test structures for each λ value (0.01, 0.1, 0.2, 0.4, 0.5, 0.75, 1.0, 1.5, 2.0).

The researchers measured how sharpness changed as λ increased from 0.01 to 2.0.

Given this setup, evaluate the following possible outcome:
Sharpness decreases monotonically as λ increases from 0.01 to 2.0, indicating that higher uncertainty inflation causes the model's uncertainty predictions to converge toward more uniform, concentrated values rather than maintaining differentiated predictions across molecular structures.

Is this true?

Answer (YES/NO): YES